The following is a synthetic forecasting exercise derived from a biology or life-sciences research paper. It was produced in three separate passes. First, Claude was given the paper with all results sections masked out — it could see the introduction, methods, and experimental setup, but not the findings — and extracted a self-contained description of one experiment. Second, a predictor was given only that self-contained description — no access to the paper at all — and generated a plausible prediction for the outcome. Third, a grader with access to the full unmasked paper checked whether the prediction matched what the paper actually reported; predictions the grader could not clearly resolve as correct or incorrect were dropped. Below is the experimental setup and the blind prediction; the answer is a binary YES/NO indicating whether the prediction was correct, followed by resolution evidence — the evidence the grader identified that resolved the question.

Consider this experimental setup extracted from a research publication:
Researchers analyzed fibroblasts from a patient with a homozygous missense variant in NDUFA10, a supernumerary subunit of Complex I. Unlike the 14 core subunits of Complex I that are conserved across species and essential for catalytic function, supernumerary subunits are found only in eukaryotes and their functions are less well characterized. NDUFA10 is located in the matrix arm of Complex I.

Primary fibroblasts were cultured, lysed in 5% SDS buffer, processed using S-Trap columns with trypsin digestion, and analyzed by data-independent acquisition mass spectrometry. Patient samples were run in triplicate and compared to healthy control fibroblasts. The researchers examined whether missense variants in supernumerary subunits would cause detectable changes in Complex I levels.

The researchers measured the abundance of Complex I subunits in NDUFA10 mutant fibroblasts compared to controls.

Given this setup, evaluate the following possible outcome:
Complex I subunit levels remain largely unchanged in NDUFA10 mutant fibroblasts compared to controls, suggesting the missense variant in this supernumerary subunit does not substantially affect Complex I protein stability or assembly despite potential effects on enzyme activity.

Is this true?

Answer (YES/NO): NO